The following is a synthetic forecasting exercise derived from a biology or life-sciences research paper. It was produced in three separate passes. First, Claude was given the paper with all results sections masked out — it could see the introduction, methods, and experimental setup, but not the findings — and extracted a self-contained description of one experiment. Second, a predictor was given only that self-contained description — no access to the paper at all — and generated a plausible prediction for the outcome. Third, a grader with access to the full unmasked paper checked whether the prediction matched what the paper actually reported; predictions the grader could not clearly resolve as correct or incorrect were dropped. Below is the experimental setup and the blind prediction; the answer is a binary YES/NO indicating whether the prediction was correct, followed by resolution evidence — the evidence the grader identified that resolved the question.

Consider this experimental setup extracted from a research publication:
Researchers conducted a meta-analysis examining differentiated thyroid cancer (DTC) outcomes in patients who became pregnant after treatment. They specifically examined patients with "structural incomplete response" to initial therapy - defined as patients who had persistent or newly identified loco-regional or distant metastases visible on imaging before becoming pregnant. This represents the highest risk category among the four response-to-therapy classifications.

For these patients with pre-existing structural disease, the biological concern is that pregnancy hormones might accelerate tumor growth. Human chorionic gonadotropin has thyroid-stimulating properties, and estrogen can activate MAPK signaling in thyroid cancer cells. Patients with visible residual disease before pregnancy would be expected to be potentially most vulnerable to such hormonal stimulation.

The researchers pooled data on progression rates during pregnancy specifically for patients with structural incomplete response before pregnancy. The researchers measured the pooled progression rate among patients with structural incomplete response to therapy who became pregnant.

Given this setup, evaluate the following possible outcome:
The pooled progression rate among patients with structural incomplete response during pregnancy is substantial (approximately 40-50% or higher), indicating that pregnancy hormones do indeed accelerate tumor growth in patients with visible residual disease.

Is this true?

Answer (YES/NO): NO